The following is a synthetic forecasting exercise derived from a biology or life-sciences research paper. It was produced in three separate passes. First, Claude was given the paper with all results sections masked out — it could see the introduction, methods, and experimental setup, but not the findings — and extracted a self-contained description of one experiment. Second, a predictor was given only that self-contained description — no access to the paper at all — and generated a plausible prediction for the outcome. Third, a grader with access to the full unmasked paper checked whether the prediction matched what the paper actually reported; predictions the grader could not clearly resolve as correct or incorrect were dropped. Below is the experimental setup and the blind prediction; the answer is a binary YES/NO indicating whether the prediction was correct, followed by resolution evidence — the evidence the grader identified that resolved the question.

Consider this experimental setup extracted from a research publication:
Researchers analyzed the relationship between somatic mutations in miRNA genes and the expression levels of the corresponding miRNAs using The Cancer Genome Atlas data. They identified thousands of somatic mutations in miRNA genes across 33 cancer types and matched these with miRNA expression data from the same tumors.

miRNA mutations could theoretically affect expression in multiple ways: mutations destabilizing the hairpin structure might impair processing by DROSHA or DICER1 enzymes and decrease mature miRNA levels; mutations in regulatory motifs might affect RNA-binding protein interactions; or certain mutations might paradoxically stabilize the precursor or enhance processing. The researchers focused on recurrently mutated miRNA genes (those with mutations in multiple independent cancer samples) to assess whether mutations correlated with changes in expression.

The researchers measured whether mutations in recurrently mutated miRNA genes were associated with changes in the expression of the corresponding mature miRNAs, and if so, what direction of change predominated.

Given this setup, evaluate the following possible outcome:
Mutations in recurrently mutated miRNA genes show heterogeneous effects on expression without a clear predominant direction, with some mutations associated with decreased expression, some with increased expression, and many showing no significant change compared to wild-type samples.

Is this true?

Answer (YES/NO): NO